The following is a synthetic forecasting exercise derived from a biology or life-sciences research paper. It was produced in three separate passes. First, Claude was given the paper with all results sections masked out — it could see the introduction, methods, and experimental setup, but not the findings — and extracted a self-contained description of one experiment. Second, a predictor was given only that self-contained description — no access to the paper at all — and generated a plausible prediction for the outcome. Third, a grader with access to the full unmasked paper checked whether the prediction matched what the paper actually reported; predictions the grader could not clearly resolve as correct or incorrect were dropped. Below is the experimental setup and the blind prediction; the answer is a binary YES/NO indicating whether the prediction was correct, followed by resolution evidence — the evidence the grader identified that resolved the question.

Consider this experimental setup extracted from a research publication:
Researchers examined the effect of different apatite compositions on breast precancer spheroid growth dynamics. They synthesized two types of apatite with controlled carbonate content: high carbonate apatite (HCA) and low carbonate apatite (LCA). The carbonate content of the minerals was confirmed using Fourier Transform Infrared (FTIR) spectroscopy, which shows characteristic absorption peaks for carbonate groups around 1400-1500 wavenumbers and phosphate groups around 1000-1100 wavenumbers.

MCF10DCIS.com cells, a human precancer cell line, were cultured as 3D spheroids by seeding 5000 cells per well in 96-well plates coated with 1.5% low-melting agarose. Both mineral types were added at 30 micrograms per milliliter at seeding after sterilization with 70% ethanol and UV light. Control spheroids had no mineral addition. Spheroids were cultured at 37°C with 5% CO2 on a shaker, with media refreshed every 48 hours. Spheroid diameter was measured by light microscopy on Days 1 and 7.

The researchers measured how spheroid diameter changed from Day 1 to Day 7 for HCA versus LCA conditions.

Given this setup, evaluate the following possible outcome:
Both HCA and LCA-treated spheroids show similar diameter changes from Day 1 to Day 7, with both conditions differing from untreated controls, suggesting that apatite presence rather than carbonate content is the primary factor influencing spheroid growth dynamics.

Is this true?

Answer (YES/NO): NO